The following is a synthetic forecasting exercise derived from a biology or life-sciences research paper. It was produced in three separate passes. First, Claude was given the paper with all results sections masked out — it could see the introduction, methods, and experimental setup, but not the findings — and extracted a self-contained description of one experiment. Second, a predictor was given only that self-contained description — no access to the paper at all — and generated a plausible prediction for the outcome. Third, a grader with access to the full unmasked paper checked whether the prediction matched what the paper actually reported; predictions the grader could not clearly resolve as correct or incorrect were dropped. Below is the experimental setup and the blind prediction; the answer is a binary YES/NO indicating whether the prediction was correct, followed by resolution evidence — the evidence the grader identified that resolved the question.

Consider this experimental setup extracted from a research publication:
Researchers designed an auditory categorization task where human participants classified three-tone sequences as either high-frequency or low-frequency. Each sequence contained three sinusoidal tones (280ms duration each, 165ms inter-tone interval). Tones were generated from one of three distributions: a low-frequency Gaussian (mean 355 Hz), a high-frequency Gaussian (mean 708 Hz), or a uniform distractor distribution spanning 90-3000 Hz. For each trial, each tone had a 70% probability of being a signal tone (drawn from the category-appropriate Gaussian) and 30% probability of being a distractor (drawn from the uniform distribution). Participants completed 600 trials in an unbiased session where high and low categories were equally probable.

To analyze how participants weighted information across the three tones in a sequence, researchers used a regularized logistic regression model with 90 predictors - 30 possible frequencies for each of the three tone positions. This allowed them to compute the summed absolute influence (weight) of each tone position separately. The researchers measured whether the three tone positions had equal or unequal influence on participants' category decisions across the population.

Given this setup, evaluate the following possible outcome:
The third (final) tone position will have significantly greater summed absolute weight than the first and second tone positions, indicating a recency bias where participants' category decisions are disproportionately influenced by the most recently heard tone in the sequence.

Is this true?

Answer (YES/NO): NO